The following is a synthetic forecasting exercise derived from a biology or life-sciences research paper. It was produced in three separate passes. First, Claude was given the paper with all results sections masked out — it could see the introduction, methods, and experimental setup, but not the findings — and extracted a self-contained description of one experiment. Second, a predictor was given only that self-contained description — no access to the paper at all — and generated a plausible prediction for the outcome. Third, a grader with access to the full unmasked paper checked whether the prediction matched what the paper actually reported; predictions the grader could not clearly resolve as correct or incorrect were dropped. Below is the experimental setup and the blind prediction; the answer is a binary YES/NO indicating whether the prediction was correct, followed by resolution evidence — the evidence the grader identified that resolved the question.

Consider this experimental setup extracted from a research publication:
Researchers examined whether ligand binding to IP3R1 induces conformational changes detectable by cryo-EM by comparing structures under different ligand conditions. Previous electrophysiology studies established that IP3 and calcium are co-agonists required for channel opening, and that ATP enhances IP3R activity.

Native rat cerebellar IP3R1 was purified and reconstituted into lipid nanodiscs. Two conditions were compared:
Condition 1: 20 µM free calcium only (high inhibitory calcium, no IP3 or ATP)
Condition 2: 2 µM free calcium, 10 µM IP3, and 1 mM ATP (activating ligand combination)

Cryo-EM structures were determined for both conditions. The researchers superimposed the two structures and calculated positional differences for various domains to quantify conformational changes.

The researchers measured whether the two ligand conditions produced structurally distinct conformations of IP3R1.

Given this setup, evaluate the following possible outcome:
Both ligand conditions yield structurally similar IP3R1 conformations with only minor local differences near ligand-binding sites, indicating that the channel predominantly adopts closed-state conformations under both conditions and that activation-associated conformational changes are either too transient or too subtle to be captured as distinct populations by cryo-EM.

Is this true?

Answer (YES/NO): NO